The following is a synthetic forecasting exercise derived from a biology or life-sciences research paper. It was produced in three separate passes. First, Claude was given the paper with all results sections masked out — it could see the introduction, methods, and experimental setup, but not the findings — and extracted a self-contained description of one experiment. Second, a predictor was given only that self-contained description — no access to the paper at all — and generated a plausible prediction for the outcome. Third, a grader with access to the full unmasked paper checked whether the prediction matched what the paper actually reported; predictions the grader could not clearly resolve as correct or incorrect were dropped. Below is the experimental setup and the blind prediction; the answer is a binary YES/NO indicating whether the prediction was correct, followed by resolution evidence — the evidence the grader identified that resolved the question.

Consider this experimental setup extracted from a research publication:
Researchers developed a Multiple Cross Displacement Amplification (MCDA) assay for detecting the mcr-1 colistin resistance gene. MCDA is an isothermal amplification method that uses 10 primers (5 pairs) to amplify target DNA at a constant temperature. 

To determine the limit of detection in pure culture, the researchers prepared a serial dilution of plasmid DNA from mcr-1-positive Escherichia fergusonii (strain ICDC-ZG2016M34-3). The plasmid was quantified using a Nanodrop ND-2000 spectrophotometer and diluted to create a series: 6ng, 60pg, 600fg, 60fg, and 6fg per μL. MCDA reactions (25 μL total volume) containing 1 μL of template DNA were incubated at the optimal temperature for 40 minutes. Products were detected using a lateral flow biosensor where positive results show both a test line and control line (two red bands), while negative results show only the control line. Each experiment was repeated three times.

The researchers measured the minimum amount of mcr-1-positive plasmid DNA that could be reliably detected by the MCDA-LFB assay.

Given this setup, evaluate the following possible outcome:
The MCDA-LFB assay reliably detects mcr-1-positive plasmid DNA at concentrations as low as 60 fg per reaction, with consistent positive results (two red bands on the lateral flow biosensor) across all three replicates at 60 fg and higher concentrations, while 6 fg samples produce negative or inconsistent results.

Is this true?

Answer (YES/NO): NO